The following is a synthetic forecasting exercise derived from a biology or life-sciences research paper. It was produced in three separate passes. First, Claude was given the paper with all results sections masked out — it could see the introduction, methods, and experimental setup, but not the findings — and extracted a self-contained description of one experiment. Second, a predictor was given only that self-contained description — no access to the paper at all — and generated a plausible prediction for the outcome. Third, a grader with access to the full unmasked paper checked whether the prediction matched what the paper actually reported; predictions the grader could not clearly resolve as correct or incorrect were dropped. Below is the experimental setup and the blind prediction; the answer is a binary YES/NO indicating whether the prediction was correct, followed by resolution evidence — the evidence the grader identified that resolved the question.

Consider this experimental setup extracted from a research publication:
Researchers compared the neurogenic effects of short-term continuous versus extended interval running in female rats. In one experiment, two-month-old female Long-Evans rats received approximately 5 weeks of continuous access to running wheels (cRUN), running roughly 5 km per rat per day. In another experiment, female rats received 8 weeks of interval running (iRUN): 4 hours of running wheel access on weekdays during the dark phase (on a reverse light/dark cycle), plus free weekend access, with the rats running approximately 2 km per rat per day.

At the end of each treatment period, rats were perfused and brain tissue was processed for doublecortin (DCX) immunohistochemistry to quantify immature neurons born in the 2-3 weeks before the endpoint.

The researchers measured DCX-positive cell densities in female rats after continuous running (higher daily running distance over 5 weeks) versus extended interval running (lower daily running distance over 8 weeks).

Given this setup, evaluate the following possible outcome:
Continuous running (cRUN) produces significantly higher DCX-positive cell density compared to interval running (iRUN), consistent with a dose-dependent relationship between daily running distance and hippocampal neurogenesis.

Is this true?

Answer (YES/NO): NO